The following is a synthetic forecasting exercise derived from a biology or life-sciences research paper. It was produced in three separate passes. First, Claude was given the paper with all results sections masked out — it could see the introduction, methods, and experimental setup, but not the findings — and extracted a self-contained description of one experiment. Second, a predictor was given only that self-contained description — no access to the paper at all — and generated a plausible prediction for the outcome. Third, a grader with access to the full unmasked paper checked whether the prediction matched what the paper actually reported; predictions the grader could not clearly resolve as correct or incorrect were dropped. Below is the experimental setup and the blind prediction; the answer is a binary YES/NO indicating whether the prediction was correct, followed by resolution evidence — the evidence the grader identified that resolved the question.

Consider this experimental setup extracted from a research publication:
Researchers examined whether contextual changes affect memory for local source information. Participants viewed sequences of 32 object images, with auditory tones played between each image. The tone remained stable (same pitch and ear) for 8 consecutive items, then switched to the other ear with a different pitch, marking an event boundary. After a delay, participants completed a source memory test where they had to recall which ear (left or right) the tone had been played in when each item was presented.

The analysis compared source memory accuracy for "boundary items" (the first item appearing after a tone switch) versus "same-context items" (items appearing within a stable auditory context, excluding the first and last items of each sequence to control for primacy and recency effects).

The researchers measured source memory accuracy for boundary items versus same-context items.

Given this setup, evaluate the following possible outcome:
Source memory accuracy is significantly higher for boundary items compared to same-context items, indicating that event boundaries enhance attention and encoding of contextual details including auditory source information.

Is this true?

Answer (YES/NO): YES